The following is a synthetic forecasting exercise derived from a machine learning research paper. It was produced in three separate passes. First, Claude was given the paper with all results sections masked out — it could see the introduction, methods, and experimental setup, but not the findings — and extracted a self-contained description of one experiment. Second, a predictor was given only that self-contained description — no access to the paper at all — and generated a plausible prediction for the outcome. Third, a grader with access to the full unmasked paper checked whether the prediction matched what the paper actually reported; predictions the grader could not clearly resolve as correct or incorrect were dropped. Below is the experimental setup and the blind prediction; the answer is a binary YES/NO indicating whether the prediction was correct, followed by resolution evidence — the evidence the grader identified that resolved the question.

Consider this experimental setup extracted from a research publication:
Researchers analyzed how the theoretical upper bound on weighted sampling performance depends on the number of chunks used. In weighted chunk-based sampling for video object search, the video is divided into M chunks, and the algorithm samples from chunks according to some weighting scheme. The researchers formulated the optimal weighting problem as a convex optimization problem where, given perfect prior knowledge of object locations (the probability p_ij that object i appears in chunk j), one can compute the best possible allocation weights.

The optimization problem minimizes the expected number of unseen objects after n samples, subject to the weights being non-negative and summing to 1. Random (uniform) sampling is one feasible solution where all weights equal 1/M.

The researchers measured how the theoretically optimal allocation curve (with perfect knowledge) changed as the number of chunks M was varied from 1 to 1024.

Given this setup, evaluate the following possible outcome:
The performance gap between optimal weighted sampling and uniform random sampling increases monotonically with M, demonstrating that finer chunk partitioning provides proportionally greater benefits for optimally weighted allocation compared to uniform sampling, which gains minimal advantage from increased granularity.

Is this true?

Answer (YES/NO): NO